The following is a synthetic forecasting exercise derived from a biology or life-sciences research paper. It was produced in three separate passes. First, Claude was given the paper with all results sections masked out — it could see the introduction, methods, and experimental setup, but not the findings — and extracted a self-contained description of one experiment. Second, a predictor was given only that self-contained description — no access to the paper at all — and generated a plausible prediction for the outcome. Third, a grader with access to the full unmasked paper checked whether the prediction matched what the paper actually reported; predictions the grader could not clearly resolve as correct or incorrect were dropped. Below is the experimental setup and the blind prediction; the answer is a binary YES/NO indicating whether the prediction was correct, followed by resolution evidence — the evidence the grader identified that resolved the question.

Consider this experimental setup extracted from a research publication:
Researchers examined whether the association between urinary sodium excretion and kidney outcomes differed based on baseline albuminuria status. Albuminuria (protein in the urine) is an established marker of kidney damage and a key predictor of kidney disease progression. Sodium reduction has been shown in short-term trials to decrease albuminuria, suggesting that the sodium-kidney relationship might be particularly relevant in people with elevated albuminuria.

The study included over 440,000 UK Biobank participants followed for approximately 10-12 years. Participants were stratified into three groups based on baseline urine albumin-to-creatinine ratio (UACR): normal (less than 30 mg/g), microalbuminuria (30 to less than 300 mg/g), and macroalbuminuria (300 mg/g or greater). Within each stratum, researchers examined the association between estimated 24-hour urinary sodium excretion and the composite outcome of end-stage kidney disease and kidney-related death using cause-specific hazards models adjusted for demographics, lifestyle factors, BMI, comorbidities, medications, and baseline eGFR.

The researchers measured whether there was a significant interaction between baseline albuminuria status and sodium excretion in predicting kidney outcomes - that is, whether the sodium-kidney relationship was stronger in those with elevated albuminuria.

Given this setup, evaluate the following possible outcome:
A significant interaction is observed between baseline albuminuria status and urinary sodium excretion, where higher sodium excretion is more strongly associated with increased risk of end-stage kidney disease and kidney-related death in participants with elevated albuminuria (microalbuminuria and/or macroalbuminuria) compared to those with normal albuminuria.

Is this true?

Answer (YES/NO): NO